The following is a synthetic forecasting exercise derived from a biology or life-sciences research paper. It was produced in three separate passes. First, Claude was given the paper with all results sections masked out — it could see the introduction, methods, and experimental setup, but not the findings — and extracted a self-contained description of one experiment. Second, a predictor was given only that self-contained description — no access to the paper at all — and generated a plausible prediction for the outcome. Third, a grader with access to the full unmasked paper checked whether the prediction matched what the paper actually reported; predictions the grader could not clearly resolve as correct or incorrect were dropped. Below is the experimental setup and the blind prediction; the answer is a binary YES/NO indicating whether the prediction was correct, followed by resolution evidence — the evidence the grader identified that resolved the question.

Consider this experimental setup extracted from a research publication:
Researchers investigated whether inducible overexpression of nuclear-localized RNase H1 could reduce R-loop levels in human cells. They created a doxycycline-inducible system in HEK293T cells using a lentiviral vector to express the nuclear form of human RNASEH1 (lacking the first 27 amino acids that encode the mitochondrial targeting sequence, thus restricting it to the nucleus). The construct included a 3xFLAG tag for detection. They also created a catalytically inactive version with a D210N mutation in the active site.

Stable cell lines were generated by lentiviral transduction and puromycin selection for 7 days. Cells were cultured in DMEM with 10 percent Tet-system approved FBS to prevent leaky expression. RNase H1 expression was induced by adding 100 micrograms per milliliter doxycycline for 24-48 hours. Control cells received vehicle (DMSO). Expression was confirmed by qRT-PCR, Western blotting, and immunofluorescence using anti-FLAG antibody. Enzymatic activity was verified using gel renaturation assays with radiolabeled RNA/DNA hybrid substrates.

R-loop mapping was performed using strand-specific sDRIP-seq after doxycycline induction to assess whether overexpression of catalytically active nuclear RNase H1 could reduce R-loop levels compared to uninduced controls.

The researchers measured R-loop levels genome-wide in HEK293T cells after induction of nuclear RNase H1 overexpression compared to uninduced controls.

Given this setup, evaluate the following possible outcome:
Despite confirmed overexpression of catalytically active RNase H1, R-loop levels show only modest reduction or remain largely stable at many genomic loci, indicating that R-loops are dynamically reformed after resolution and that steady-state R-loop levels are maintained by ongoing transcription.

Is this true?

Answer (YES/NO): NO